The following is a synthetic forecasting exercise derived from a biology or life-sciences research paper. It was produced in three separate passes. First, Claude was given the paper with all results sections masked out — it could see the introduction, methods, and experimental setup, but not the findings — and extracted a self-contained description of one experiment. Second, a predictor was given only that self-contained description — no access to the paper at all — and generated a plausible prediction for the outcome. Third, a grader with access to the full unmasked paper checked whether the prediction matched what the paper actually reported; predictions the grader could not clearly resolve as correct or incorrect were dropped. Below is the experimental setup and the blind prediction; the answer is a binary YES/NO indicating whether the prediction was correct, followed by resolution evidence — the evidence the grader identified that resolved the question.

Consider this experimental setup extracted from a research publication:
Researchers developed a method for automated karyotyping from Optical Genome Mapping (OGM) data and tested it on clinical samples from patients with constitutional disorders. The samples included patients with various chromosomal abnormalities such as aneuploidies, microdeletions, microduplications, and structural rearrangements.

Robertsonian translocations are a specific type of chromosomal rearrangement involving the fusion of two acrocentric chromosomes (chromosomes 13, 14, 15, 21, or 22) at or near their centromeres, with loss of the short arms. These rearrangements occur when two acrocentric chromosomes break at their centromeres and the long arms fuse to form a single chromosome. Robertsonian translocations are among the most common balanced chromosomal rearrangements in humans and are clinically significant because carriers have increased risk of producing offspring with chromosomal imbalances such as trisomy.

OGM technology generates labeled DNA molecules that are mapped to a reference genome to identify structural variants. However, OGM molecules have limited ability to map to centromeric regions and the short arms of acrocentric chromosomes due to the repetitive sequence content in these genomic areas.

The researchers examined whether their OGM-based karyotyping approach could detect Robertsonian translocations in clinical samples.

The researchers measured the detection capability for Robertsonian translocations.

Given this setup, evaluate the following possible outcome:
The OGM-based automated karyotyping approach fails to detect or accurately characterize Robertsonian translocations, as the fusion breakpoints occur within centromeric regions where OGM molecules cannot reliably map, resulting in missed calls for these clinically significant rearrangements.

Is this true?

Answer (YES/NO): YES